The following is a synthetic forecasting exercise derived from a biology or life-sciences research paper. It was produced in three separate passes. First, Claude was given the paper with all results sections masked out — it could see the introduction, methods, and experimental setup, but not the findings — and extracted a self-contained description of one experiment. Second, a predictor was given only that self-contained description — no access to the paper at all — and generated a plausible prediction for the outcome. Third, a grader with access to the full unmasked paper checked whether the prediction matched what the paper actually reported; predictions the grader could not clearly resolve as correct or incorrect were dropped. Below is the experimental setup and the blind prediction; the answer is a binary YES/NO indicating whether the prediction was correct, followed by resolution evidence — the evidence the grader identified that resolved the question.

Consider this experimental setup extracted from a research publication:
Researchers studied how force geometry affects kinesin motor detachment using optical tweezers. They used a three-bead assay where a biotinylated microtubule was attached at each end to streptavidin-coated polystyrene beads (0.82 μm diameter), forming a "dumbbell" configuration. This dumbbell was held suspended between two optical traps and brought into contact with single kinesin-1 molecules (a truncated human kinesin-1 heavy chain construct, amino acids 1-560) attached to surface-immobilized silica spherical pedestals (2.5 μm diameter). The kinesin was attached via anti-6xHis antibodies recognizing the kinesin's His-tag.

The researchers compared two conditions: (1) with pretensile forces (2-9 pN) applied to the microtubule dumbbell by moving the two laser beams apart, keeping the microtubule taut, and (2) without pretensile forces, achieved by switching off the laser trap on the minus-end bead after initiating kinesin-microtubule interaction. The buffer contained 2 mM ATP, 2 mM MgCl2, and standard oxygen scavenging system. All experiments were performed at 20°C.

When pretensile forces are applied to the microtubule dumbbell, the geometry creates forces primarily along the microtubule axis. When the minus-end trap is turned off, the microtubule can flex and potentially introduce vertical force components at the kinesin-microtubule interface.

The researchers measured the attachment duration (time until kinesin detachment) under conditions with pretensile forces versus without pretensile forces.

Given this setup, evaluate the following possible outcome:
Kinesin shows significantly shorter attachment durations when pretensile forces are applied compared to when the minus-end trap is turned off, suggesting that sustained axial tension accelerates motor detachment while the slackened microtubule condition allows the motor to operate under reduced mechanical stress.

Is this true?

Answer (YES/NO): NO